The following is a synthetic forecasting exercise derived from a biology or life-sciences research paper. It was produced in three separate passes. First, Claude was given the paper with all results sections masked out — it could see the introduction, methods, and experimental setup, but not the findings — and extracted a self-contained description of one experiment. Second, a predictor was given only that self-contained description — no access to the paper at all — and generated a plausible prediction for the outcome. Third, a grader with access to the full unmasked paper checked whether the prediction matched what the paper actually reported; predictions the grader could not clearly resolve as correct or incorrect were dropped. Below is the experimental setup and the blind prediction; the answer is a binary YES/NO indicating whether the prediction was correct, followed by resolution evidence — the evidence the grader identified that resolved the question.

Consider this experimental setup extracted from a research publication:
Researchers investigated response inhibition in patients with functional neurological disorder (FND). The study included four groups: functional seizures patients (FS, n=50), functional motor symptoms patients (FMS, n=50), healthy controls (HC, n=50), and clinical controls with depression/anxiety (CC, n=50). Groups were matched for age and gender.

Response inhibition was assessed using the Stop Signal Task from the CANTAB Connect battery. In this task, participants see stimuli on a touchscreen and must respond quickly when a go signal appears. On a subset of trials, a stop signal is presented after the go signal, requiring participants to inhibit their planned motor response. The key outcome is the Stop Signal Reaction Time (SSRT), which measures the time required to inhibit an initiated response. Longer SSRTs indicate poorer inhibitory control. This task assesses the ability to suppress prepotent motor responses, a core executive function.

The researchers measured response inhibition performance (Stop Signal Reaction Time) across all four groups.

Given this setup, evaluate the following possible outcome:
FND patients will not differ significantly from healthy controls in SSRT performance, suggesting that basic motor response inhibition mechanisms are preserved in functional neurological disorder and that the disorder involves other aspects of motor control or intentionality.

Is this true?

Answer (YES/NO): YES